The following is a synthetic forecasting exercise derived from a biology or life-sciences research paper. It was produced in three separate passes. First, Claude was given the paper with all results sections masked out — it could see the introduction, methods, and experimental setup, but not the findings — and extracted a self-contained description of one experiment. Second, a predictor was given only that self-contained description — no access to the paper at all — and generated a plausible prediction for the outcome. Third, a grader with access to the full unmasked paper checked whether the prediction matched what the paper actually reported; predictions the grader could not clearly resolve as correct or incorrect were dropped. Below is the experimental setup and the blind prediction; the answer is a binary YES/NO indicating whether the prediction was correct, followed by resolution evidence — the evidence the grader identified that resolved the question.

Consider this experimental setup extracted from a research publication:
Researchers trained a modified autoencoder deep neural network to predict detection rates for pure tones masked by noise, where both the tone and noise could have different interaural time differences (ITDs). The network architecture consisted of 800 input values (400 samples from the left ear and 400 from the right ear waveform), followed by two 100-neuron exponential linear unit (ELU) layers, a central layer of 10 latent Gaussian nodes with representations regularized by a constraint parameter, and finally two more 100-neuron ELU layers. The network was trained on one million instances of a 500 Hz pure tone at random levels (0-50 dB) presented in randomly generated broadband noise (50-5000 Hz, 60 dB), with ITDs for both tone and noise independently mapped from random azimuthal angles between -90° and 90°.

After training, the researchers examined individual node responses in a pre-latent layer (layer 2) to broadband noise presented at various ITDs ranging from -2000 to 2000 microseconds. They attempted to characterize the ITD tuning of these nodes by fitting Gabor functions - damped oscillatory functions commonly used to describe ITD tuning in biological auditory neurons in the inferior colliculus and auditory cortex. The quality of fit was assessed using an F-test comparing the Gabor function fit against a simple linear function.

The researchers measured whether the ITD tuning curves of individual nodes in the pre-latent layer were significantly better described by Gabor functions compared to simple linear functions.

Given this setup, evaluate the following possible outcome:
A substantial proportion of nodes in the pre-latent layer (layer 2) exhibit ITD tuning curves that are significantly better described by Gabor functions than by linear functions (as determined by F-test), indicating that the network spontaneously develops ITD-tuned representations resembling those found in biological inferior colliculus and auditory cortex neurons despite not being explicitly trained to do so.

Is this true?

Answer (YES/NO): YES